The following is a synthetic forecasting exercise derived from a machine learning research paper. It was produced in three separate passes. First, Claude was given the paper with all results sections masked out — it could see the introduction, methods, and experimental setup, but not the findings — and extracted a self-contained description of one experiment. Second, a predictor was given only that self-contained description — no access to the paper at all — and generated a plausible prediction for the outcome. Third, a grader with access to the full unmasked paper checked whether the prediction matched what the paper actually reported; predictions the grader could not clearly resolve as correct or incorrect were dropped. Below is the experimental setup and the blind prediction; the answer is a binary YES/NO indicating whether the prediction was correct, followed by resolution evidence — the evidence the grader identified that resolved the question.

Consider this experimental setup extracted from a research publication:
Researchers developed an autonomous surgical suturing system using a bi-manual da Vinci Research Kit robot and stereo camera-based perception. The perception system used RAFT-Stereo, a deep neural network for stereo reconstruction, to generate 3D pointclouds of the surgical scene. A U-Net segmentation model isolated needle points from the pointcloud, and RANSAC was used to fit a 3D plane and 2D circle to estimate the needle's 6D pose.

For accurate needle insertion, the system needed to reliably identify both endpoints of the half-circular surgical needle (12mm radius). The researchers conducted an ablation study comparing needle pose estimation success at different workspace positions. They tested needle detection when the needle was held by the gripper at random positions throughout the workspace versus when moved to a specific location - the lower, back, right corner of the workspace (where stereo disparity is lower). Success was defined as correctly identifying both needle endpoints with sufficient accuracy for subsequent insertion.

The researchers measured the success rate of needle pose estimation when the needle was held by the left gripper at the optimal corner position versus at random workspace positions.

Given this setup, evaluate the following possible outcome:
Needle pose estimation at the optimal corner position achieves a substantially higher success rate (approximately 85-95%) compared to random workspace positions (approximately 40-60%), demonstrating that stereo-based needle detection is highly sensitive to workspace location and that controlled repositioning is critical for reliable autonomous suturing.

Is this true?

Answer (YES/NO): YES